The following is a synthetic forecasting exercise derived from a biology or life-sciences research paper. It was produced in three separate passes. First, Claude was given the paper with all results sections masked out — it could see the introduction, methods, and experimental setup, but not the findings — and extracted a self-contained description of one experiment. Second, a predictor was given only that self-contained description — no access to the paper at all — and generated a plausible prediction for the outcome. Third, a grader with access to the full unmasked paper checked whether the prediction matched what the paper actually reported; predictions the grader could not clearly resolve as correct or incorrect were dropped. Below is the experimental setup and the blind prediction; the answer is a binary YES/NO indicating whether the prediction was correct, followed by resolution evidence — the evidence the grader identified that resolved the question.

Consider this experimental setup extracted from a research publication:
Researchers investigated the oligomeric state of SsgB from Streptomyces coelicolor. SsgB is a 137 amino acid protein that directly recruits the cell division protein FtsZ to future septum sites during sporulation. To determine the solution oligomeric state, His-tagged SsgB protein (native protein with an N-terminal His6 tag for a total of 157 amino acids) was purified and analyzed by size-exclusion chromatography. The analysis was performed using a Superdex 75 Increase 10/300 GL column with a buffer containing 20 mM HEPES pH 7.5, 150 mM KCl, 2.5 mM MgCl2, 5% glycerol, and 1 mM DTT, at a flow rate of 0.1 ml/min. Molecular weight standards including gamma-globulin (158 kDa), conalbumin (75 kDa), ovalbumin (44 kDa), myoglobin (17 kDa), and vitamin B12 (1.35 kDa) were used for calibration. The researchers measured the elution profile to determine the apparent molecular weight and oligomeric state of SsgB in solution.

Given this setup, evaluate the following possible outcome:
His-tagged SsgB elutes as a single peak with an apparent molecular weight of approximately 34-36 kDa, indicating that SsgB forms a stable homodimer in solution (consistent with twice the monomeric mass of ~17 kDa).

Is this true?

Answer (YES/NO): NO